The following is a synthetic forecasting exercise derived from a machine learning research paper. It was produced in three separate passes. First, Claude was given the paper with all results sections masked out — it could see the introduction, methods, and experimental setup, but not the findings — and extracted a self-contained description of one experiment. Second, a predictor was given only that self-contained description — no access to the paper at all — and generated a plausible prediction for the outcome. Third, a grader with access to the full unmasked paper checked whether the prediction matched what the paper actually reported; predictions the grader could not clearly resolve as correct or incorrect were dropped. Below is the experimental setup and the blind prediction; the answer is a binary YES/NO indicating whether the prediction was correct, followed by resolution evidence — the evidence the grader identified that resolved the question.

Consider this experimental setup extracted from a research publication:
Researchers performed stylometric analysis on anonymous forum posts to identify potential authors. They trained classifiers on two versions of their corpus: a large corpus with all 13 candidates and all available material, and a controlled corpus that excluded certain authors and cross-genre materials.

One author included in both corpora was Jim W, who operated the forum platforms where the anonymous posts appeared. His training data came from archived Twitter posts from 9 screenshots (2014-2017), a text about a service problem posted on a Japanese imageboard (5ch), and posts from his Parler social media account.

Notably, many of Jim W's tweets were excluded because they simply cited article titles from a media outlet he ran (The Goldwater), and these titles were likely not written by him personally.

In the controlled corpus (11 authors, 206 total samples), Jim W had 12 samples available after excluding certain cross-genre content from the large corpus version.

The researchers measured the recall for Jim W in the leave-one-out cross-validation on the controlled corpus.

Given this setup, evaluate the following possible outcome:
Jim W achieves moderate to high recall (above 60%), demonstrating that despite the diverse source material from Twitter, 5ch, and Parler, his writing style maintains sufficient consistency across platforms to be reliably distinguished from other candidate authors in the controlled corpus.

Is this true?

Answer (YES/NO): YES